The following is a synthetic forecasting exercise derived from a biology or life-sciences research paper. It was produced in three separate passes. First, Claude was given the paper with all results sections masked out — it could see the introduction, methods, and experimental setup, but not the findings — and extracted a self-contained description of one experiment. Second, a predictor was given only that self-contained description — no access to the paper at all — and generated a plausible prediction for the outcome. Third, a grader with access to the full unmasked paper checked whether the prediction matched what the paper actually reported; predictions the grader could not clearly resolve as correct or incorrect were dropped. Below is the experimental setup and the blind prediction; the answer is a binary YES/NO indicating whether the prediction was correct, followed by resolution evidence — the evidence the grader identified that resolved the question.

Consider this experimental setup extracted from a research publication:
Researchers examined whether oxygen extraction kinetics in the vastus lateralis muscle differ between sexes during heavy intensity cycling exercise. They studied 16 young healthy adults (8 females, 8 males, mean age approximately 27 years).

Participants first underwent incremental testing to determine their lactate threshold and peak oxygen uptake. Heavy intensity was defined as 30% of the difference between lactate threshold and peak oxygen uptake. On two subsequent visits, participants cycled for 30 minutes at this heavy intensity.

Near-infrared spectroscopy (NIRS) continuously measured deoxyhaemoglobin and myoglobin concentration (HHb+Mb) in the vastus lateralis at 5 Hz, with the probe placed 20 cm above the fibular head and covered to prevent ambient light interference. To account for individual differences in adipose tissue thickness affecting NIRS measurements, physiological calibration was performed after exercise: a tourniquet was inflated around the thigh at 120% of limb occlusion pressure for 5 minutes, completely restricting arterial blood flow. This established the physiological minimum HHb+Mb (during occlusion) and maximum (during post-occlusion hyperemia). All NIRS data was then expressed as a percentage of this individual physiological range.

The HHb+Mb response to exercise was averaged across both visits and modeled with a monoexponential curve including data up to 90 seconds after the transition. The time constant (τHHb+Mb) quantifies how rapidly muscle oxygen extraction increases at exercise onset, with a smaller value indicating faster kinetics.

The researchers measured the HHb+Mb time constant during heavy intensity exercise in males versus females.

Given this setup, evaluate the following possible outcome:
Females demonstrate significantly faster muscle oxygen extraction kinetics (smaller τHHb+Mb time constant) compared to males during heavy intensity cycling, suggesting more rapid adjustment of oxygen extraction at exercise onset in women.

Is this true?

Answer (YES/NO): NO